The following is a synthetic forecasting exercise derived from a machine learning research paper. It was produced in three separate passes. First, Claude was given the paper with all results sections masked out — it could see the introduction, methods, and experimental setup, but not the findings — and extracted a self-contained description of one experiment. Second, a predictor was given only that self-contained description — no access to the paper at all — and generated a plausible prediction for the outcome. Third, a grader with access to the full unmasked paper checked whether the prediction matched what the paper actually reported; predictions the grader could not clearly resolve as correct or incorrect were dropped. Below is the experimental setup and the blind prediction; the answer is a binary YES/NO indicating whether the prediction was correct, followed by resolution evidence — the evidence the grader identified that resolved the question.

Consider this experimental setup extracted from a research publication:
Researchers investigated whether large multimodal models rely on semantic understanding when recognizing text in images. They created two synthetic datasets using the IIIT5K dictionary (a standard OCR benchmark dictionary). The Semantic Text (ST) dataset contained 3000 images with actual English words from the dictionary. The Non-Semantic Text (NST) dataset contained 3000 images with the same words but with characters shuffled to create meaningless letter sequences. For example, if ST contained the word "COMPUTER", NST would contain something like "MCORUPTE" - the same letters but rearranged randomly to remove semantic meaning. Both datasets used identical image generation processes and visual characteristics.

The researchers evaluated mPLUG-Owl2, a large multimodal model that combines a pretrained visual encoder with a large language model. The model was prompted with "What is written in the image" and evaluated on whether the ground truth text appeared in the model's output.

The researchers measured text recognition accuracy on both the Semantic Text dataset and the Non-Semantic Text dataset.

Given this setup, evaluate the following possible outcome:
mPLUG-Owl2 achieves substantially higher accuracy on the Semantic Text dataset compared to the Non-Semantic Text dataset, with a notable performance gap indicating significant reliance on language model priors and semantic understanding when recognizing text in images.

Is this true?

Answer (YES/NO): YES